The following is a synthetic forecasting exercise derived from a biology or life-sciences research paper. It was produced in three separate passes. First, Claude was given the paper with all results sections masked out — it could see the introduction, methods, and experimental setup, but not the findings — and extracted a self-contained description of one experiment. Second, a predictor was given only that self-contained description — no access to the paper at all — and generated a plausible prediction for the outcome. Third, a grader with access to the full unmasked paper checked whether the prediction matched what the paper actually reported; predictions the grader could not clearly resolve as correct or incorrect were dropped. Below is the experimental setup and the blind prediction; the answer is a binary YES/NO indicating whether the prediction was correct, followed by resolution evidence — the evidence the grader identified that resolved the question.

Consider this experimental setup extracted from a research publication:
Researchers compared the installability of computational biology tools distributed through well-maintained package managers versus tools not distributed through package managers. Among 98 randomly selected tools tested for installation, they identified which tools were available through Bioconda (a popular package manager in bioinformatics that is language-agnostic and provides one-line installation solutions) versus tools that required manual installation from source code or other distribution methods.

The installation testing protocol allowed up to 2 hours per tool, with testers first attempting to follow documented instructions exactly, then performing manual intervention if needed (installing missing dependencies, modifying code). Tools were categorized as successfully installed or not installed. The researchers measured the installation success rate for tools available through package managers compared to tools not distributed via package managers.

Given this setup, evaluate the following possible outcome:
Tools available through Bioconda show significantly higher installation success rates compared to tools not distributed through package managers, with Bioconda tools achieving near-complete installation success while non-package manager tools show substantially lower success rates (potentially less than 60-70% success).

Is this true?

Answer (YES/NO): NO